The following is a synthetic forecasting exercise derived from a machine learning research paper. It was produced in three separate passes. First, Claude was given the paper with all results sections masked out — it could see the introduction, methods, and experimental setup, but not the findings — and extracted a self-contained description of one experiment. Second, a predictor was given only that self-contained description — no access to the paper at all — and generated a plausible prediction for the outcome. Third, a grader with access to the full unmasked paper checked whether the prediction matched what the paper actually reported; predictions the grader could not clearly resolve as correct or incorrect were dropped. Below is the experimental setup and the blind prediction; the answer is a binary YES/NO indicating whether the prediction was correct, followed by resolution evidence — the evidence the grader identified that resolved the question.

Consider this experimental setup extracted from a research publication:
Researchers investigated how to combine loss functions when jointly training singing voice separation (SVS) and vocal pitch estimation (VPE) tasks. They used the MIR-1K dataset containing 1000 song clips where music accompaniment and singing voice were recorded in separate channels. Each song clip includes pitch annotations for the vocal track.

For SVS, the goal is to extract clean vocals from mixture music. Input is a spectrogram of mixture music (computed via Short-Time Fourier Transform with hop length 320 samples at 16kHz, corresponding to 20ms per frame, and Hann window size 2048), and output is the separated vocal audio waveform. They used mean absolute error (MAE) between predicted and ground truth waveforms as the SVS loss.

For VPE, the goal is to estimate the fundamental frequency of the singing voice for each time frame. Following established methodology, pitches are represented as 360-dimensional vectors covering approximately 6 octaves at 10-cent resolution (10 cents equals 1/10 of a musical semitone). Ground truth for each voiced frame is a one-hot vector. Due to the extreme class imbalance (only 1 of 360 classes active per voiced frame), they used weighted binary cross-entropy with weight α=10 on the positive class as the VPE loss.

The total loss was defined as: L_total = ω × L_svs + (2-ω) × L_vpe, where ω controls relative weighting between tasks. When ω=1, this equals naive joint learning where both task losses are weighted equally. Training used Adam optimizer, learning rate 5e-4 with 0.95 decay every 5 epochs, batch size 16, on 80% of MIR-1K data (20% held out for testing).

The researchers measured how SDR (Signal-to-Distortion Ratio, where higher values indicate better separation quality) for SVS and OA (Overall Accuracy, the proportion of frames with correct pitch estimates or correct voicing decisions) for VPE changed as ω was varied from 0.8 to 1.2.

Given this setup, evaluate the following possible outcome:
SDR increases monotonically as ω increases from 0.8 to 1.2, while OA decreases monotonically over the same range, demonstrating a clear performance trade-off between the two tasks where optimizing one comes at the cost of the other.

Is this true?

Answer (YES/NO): NO